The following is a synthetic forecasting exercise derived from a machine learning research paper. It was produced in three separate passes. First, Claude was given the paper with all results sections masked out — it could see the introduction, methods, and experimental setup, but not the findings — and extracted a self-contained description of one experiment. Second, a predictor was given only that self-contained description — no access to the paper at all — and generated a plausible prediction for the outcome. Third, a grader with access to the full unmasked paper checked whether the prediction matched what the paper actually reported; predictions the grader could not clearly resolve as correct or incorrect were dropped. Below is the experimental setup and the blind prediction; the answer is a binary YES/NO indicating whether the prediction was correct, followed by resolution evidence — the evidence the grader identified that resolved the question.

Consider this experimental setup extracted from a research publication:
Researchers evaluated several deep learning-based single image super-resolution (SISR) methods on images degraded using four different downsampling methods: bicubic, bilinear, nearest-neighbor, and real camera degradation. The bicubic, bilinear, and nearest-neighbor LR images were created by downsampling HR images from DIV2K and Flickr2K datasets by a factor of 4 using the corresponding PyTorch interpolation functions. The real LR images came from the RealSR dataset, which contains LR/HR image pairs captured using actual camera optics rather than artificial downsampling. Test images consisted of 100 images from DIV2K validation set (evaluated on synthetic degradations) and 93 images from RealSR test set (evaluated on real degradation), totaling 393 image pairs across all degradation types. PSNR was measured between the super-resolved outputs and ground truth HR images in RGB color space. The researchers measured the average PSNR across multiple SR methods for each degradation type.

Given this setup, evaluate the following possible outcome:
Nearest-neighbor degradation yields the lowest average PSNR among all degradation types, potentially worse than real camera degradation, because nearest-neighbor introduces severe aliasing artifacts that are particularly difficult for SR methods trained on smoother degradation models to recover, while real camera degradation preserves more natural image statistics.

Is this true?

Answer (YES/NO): YES